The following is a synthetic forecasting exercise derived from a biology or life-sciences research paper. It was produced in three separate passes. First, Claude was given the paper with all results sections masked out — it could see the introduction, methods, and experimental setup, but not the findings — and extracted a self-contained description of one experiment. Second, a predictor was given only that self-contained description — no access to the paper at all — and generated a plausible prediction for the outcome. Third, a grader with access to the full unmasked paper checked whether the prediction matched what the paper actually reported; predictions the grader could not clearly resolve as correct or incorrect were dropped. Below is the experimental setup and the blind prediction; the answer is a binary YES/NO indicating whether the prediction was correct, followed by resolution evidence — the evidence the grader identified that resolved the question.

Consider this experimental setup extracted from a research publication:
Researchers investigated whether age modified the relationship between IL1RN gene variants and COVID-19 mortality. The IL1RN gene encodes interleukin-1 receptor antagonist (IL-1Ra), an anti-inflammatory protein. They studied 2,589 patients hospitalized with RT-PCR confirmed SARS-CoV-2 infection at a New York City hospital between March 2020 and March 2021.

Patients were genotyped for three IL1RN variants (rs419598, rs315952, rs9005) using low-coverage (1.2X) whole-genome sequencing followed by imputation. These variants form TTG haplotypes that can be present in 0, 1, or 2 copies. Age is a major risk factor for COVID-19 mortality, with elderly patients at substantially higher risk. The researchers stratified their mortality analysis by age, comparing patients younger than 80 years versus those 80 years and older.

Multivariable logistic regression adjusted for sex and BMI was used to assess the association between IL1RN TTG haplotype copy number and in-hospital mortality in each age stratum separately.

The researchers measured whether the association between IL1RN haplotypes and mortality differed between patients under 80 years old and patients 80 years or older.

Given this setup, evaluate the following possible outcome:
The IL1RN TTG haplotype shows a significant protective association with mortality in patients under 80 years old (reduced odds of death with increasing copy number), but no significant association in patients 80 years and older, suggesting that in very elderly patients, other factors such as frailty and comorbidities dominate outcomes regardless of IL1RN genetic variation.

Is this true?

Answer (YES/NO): NO